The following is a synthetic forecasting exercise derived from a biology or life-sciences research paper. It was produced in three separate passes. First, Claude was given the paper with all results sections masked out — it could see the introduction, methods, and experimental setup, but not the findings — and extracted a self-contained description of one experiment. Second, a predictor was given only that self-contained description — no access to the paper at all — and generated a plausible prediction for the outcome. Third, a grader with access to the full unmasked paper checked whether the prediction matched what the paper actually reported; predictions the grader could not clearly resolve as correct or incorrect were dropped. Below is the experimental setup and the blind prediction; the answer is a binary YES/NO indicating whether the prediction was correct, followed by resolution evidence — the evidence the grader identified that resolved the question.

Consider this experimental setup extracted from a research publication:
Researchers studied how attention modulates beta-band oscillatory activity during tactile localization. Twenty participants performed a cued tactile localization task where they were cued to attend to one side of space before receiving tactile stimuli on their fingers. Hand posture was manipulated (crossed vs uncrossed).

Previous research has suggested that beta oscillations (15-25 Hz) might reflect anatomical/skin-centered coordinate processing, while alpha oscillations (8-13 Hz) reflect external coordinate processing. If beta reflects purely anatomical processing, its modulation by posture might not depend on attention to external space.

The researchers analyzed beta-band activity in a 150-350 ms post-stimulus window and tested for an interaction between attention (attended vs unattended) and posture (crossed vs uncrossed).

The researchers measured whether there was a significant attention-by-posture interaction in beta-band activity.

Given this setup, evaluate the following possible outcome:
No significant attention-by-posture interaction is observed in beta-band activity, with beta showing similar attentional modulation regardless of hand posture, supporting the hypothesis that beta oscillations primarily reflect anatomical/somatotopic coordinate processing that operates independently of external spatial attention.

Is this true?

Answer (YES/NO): YES